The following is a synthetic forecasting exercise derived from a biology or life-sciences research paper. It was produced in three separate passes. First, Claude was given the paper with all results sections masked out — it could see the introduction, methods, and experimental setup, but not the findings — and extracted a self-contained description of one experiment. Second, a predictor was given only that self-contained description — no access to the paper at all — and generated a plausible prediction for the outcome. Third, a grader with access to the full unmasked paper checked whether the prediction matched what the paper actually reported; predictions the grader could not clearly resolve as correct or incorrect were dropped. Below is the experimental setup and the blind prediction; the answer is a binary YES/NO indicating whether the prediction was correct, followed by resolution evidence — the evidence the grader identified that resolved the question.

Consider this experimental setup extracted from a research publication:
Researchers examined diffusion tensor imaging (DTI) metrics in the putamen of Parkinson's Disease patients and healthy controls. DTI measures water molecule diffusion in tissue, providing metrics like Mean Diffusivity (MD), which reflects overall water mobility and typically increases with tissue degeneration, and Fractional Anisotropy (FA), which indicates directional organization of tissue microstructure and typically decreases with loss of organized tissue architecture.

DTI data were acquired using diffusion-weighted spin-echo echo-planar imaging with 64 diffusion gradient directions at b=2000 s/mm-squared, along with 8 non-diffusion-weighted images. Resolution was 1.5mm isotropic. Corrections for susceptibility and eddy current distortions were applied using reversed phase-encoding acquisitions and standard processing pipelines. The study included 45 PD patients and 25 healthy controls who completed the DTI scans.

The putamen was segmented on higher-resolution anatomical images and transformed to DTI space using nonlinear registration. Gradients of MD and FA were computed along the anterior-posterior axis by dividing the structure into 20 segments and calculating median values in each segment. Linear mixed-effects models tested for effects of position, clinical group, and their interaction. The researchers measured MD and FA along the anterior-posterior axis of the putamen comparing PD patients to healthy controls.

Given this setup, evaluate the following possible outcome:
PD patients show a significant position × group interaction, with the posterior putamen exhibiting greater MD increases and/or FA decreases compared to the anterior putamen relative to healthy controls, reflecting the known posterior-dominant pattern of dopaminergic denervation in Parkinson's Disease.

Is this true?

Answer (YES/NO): NO